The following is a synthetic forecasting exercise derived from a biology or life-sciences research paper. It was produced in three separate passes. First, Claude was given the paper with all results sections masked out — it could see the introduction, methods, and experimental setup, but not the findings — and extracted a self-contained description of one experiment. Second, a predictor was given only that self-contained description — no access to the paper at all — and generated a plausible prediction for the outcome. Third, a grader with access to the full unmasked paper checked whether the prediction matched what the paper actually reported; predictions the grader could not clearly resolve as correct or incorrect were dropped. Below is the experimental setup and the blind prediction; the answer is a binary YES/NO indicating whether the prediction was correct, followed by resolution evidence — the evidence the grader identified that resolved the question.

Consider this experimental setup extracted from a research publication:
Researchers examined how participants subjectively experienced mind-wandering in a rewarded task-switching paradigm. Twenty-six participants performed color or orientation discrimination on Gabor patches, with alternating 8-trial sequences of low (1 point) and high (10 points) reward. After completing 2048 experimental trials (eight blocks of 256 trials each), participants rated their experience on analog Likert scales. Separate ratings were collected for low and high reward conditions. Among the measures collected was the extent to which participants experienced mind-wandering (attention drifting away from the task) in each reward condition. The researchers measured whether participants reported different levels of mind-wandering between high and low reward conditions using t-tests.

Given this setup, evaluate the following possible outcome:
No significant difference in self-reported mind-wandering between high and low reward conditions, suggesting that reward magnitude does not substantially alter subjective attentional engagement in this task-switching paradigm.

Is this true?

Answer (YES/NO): NO